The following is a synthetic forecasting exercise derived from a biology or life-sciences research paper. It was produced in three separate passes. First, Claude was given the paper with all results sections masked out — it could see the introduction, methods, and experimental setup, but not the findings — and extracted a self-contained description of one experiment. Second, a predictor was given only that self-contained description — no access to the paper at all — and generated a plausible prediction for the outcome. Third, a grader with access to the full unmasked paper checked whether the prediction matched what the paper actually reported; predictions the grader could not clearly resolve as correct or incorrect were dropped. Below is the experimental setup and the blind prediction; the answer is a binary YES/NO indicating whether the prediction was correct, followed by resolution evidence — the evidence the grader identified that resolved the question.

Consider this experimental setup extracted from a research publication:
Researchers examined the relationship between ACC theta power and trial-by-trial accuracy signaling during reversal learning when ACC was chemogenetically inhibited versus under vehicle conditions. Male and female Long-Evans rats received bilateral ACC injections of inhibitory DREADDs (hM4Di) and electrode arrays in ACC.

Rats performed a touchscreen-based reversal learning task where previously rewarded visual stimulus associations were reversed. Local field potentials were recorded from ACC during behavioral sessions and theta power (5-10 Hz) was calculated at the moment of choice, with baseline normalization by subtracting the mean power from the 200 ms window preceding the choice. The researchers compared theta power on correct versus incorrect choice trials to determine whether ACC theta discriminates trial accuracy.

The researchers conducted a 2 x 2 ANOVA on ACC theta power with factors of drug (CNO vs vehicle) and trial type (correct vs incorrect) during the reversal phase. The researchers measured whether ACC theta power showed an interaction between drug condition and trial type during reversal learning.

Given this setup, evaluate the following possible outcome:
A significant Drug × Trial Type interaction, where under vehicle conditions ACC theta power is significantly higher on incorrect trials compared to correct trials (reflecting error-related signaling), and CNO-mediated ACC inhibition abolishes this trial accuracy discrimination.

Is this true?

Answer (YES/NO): NO